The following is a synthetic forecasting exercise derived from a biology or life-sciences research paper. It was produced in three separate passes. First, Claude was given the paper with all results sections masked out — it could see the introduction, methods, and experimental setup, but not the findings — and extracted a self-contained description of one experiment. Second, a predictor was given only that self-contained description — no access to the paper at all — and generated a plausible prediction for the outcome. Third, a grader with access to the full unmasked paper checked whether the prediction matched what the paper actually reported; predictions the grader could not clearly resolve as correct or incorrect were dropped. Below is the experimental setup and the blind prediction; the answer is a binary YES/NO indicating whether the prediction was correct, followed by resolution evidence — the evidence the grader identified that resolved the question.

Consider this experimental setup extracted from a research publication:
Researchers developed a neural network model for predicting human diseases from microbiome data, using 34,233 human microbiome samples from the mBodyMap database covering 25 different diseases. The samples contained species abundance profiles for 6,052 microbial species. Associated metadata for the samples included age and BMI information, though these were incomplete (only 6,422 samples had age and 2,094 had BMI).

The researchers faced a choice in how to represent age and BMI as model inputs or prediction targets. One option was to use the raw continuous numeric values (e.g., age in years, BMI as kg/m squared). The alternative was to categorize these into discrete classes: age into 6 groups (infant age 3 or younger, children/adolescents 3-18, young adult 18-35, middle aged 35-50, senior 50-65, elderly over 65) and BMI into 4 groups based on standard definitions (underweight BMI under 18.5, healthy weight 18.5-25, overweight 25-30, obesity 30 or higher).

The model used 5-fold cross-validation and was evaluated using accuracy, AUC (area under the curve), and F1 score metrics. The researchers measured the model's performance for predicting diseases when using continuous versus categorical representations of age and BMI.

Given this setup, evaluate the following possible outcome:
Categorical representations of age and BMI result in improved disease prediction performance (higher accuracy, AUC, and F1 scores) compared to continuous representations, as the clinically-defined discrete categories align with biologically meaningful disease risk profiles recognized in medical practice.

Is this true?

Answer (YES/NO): YES